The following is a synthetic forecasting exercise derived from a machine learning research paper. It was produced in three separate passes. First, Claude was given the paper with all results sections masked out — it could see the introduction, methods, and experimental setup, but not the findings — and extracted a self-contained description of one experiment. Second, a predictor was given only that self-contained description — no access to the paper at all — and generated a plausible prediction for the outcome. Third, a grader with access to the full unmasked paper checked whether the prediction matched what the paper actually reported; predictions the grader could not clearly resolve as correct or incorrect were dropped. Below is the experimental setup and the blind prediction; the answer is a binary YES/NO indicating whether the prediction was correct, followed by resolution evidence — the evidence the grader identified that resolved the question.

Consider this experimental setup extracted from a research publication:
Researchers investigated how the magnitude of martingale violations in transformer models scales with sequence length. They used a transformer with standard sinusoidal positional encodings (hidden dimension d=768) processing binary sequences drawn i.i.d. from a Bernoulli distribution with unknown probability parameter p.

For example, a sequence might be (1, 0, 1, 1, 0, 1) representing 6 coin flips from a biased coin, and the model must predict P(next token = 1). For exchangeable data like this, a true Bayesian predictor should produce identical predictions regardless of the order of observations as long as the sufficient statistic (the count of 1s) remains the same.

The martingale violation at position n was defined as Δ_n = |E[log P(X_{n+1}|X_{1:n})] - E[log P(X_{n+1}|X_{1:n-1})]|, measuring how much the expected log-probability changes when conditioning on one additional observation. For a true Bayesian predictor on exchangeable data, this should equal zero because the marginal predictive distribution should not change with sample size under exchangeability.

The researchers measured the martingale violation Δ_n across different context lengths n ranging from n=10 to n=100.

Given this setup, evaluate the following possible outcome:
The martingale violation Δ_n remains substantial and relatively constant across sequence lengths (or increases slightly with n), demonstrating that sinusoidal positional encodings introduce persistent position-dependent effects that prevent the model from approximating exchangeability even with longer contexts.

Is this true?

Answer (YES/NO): NO